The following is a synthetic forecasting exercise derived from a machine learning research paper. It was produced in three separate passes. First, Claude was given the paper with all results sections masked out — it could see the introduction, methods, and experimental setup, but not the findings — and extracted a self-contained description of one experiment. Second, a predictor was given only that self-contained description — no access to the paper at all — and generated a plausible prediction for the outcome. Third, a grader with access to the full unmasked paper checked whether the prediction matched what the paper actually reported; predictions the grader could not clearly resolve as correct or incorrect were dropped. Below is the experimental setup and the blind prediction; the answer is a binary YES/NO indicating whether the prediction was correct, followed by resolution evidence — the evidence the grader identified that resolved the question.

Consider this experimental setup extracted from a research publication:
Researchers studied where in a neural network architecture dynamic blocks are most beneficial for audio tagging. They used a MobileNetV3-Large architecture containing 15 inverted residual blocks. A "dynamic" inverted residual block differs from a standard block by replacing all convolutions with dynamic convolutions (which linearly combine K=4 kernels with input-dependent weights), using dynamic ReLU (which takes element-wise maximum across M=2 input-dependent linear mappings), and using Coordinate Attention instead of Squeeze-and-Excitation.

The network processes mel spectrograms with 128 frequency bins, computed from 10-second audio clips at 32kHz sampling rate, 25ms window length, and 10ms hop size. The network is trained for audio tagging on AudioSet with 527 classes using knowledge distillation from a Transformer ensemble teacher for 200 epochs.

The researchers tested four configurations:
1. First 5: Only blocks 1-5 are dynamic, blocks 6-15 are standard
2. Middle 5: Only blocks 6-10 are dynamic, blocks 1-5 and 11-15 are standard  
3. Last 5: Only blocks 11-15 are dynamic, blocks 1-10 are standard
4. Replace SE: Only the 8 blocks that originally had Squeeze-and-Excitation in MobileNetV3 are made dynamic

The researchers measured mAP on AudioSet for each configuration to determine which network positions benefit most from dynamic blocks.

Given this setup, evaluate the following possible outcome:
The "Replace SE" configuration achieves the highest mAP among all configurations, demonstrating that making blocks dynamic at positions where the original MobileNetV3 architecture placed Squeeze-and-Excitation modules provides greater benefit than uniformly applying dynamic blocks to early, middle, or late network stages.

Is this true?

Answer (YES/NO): YES